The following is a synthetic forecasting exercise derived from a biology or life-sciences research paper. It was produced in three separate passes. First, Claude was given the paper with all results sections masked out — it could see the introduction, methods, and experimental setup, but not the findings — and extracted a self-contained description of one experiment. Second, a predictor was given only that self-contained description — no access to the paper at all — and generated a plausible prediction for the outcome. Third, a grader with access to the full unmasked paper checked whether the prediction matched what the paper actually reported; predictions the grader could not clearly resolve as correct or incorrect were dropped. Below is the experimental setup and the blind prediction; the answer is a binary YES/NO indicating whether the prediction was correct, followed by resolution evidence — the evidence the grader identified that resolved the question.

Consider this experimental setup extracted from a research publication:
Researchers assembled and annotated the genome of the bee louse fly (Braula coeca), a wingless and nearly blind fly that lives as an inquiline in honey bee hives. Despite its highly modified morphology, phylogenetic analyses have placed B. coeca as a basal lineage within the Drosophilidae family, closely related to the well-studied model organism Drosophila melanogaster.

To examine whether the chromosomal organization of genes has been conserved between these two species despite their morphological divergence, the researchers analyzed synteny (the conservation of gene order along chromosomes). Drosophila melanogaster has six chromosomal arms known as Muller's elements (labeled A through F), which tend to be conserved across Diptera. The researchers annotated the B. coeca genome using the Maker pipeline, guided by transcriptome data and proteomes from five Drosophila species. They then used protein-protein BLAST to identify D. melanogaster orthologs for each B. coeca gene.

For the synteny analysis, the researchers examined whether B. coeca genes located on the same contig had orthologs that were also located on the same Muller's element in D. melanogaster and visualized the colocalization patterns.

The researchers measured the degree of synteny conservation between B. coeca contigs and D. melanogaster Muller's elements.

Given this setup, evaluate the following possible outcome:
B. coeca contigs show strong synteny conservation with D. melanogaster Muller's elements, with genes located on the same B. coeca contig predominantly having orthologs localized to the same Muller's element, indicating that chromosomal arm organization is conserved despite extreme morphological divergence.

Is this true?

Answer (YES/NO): YES